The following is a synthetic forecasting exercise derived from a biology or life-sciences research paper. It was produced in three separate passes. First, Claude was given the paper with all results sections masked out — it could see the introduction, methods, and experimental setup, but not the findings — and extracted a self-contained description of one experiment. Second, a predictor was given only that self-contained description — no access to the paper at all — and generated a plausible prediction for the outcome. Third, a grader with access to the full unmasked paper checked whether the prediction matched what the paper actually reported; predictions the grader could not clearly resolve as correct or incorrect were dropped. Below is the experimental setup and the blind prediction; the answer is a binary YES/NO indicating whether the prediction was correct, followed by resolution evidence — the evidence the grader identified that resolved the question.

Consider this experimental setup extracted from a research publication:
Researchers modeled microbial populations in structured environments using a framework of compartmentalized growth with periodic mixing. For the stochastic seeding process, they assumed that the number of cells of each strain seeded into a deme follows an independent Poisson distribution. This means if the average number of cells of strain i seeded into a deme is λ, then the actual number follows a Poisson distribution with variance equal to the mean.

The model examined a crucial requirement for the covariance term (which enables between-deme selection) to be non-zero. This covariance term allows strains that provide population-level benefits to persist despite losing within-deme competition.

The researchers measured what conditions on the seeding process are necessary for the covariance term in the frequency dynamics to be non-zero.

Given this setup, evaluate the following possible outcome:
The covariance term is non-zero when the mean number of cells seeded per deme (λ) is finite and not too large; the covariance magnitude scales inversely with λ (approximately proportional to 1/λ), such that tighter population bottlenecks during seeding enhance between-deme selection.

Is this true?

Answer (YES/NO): NO